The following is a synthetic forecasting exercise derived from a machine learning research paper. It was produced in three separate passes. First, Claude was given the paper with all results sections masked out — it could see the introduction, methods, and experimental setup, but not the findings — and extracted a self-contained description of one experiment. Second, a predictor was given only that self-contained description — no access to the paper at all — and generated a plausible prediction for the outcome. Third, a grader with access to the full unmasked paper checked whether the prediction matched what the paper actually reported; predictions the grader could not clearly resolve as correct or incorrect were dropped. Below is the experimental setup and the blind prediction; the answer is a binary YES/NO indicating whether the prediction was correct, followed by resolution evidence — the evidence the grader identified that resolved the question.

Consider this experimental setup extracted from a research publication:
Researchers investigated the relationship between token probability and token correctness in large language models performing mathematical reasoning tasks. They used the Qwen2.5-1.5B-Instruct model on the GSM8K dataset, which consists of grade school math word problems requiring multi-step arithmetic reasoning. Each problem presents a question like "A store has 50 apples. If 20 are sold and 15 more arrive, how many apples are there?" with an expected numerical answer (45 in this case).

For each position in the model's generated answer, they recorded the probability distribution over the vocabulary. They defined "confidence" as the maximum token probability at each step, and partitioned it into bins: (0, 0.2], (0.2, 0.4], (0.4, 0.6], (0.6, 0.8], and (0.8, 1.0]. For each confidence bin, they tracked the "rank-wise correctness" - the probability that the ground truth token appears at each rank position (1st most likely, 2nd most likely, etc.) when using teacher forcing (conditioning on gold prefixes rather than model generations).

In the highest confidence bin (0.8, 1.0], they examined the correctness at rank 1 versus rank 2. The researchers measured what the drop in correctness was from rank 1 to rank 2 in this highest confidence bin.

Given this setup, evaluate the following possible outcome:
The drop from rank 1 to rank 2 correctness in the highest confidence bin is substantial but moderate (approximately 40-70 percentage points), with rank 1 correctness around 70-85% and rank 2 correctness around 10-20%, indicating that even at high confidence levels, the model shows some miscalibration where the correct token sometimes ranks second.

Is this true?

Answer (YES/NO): NO